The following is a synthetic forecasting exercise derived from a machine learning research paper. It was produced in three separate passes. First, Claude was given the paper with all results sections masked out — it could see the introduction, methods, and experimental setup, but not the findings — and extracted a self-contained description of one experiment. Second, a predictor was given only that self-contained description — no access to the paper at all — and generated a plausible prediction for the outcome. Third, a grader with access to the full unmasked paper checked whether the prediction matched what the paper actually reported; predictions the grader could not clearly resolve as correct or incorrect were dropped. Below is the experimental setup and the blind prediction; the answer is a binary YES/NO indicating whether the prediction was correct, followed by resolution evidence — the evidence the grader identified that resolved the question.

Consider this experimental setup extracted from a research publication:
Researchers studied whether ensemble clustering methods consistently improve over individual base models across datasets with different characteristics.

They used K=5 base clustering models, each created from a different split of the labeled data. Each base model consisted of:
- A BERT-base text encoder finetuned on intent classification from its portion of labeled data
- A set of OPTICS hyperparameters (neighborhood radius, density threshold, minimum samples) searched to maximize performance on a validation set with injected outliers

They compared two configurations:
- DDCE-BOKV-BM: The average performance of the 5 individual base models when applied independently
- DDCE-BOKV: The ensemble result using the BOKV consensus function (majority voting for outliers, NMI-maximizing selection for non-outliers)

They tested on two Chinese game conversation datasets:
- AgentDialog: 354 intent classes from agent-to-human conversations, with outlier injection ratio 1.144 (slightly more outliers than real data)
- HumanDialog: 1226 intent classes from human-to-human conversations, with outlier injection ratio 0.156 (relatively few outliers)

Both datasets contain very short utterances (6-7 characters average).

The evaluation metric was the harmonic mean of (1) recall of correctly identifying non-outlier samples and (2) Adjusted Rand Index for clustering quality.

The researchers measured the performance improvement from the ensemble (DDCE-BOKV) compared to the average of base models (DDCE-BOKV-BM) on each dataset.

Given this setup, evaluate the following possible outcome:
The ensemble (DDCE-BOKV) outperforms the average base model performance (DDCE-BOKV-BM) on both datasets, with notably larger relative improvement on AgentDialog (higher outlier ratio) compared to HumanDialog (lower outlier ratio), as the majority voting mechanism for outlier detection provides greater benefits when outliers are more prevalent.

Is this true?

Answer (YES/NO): YES